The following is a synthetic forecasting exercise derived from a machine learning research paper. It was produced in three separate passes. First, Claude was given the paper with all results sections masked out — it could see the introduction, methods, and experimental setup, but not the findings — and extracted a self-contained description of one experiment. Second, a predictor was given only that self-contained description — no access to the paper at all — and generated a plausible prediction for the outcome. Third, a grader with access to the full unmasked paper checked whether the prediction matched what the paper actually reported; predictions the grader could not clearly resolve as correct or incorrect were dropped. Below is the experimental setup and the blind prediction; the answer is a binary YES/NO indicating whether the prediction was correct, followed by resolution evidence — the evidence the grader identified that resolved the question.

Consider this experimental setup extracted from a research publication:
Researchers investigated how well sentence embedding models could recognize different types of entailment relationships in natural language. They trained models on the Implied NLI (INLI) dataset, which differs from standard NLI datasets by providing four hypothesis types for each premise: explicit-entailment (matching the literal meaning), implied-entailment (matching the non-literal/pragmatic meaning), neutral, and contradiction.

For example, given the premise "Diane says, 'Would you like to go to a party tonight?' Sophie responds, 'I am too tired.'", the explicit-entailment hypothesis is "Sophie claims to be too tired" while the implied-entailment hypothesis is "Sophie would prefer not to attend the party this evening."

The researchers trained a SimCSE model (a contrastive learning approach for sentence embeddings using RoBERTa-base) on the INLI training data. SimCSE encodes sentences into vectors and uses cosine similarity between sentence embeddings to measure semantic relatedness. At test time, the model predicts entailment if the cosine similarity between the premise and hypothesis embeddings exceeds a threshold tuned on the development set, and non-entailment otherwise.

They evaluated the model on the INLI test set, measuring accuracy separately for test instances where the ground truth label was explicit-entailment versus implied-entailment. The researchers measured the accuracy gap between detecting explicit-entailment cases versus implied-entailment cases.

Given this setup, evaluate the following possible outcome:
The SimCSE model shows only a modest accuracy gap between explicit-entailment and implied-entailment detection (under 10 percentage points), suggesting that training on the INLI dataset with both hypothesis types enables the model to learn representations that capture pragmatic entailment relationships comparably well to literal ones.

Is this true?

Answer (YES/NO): NO